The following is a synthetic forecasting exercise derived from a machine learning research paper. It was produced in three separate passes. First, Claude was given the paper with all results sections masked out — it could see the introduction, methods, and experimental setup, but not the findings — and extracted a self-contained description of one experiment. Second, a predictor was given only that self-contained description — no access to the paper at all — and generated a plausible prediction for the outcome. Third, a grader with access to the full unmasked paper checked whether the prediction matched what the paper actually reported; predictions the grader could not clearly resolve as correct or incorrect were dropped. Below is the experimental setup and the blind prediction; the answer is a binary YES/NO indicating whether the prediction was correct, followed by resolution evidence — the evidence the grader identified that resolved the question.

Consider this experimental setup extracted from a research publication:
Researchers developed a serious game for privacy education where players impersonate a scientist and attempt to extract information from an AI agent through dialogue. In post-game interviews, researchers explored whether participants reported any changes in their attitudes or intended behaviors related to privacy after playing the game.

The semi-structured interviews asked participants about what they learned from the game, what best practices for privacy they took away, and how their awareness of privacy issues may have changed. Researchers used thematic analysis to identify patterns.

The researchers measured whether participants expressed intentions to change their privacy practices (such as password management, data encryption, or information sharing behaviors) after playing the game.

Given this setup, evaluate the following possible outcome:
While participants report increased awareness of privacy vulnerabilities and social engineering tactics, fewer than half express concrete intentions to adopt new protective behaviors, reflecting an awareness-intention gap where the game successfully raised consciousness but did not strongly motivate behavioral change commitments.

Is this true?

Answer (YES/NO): NO